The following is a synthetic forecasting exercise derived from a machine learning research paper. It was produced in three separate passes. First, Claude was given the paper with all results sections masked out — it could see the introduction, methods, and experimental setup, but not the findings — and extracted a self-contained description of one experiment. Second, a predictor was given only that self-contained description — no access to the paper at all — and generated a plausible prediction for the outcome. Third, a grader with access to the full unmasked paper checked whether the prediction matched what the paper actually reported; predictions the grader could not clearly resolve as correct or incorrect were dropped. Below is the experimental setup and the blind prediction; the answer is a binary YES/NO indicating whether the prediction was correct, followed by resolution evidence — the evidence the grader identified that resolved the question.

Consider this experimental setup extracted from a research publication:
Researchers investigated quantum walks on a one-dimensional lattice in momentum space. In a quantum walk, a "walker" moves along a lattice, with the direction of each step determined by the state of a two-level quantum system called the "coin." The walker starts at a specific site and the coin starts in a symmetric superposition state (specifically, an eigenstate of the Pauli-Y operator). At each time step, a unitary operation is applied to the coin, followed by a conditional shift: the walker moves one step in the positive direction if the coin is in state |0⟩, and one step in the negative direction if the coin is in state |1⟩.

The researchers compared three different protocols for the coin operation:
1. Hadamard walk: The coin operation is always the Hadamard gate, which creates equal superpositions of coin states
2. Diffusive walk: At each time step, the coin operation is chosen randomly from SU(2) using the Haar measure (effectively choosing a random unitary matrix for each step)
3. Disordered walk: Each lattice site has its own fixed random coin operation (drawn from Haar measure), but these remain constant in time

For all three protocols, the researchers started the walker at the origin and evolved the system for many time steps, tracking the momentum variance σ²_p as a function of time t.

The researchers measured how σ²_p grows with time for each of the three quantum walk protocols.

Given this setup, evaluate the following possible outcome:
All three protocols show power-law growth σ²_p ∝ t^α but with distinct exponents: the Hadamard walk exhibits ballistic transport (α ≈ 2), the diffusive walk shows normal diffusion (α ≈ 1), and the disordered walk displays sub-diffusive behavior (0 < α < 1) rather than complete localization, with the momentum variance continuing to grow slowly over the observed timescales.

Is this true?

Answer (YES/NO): NO